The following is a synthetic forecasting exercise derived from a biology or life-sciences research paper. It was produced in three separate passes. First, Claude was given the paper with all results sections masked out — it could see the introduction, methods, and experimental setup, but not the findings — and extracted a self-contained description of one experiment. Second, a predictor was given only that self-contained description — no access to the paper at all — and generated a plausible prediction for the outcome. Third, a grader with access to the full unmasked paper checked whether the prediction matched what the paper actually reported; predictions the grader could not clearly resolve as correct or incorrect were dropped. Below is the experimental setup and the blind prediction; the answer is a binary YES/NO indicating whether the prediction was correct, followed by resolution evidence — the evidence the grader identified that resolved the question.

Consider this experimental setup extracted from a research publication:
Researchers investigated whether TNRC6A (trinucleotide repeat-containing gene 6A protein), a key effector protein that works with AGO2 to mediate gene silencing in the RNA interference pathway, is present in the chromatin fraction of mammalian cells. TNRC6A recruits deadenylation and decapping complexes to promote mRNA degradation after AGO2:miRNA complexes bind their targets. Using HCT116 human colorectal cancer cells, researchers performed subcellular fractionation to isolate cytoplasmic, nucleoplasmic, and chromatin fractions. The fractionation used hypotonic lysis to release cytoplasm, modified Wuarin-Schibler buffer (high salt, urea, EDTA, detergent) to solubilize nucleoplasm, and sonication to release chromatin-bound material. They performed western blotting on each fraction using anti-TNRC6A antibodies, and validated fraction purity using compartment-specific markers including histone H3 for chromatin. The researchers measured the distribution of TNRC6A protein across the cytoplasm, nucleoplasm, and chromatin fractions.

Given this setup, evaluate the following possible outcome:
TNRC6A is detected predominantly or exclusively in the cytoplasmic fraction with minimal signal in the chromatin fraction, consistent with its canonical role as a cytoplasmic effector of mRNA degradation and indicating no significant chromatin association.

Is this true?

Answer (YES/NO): NO